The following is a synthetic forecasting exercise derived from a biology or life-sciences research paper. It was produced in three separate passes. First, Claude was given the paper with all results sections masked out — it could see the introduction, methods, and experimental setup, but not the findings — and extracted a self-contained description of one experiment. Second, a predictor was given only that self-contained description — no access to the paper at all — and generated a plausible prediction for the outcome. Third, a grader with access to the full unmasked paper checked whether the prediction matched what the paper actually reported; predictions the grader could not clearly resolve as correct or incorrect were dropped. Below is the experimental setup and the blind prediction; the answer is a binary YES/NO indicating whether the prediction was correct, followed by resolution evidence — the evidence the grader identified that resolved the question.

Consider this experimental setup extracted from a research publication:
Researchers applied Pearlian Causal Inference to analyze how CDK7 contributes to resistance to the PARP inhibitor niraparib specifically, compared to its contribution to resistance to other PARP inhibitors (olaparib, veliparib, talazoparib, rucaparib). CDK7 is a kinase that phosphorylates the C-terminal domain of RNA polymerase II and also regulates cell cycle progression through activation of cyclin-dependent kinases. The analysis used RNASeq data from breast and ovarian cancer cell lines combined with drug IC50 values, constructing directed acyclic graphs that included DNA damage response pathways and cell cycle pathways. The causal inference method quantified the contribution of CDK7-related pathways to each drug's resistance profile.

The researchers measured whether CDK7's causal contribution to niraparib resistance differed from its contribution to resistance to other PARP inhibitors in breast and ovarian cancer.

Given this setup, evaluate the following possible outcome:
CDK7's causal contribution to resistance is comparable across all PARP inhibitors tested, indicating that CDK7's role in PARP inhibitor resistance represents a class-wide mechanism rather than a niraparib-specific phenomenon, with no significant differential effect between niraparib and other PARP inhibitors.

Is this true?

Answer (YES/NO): NO